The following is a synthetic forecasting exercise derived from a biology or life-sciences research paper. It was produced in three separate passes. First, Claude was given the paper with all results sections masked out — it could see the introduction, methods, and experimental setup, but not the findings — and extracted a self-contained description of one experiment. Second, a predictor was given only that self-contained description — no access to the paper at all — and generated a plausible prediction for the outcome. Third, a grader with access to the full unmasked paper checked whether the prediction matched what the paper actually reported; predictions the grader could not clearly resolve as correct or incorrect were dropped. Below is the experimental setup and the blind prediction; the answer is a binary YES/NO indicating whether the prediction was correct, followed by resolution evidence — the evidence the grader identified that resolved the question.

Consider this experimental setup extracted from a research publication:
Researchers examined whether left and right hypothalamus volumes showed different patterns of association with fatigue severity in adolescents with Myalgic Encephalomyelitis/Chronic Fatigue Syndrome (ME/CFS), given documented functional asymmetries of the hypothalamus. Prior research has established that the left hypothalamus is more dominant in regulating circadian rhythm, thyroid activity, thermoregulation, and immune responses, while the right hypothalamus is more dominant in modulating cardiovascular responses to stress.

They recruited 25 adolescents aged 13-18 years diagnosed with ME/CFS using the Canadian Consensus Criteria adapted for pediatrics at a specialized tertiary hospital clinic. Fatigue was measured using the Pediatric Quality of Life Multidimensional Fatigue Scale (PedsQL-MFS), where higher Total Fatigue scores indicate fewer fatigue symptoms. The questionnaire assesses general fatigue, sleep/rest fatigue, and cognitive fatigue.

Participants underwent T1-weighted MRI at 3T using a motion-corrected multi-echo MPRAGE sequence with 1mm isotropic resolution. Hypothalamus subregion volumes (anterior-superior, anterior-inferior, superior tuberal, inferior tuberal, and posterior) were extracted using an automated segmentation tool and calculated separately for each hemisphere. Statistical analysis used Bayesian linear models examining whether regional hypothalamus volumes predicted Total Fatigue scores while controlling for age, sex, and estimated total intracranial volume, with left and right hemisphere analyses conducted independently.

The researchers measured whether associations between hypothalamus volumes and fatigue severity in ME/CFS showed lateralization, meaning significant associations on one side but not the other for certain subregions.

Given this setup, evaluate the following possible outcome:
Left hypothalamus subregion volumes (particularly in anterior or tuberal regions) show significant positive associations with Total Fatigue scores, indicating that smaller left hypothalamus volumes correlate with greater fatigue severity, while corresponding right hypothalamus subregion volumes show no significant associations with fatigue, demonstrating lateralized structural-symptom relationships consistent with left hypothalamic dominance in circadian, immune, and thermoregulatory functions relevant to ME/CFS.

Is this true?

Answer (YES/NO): NO